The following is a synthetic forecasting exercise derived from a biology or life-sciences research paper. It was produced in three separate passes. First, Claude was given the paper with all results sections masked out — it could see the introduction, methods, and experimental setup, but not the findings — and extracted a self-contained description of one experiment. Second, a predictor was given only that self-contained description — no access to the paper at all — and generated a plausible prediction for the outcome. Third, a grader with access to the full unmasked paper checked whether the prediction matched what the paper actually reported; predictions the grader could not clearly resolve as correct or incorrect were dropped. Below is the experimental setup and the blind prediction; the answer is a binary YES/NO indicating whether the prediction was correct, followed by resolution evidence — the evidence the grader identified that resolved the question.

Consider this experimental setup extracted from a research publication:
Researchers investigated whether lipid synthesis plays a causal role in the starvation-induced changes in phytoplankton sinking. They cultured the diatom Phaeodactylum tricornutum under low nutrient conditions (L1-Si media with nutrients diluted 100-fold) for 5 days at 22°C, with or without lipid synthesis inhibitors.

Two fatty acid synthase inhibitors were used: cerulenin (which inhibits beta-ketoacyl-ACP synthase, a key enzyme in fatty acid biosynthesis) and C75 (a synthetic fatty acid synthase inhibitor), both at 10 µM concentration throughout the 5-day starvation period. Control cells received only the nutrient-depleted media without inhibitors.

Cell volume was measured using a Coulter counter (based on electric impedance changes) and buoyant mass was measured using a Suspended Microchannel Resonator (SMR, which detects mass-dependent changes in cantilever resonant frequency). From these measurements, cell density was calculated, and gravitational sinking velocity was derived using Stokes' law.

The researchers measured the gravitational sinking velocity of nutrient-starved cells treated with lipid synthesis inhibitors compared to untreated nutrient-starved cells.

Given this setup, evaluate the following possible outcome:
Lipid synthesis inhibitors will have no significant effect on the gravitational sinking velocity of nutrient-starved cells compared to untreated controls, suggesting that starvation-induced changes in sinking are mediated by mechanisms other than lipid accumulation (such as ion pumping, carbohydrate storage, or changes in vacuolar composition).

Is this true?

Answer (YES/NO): NO